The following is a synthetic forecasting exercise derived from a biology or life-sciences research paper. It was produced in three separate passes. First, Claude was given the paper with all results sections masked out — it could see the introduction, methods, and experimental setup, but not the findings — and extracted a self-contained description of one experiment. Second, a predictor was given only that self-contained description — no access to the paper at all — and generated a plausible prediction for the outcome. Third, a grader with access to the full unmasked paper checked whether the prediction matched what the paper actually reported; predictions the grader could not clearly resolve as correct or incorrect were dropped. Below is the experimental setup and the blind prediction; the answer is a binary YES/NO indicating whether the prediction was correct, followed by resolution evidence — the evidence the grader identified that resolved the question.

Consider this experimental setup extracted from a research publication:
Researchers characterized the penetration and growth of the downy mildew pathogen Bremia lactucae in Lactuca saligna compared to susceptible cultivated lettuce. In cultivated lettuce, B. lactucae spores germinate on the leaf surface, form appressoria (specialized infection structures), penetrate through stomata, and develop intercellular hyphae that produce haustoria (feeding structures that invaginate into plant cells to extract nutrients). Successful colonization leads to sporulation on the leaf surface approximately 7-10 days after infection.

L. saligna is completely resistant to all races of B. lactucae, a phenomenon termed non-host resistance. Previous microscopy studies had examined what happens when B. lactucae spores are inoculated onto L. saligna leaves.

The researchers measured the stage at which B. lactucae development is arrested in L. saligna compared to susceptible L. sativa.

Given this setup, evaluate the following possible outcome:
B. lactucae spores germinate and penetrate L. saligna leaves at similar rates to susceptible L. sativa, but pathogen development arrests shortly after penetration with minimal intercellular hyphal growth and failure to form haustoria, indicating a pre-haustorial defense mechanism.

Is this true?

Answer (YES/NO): YES